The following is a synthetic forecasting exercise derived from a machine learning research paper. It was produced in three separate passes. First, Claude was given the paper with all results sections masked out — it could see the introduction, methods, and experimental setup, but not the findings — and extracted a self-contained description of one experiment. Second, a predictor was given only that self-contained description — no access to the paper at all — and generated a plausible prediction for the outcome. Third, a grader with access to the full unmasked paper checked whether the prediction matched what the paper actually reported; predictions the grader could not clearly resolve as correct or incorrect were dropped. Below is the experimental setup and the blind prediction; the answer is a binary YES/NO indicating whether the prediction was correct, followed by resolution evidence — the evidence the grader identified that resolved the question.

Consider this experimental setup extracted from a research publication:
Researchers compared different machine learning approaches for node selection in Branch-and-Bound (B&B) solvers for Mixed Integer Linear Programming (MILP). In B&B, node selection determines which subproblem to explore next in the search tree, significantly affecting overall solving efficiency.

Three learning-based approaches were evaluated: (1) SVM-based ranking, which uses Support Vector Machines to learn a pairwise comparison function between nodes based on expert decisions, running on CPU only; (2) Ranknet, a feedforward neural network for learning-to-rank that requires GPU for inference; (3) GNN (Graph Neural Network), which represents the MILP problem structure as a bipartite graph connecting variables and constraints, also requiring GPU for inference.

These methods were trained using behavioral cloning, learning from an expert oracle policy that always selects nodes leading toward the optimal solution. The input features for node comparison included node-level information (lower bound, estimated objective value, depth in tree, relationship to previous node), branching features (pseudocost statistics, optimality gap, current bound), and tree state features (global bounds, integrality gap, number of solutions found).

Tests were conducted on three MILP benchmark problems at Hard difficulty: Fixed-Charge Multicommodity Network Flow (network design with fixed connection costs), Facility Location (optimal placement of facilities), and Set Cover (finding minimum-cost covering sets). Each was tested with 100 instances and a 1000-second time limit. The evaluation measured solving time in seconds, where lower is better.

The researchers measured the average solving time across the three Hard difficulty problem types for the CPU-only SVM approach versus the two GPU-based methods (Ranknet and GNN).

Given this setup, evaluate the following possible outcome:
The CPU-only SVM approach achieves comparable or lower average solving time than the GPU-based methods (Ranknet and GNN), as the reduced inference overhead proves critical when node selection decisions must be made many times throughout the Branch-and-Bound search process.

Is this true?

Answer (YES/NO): NO